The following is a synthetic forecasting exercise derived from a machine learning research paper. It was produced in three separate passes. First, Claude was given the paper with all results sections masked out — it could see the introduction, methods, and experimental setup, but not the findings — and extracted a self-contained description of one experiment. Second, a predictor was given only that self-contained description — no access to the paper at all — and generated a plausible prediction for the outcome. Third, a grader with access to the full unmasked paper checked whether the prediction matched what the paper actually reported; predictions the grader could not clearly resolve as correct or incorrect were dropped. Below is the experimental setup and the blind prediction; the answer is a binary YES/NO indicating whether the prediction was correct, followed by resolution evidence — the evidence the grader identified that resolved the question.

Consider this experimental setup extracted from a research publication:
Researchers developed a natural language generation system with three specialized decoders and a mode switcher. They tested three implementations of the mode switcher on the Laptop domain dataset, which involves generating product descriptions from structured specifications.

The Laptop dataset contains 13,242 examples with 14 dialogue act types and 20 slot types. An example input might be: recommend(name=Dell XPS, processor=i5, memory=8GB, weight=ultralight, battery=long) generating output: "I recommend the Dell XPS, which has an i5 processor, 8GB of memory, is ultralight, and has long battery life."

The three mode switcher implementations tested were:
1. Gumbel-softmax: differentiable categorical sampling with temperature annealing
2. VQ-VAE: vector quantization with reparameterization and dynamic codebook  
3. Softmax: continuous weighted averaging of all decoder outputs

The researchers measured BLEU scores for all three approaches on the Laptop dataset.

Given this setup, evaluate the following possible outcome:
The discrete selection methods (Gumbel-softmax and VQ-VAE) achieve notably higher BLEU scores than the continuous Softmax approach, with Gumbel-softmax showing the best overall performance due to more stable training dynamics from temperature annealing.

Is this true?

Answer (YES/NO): NO